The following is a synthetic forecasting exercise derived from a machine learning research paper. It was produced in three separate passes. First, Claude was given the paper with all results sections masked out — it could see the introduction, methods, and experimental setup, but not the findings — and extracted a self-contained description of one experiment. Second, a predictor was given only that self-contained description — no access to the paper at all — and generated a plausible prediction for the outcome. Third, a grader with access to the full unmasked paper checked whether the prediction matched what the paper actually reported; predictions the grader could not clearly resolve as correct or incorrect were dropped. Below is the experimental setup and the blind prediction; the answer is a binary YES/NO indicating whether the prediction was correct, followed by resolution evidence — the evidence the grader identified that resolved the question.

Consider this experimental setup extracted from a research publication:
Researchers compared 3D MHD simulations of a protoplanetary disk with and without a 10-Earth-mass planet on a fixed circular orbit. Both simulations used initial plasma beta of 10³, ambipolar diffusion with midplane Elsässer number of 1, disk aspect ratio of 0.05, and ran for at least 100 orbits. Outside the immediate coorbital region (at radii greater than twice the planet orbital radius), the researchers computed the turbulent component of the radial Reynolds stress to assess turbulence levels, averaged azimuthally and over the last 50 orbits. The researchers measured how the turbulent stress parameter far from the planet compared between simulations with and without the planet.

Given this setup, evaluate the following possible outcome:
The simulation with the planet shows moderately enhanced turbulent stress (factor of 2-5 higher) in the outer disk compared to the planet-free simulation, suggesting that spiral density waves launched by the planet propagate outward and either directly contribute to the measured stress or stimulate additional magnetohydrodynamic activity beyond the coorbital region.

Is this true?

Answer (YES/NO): NO